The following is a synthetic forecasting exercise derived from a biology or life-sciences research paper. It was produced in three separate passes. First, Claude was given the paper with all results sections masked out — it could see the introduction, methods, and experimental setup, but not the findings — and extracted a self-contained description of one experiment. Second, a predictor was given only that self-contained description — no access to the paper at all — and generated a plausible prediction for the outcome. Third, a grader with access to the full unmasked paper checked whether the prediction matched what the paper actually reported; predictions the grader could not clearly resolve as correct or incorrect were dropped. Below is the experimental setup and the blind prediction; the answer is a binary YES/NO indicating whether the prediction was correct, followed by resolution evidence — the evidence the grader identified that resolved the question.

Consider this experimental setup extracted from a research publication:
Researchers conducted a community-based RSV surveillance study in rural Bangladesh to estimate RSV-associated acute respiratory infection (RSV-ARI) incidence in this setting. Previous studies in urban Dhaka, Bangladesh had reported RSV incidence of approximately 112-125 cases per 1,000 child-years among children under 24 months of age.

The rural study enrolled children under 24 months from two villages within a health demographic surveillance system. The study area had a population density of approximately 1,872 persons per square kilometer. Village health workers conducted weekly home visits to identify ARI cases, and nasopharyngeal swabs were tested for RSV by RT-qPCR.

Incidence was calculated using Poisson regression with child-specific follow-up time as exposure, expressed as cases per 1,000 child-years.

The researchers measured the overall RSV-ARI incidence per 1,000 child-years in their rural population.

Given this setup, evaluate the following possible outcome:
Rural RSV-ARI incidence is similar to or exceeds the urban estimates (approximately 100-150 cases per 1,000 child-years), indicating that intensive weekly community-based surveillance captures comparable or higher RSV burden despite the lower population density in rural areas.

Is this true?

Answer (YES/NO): YES